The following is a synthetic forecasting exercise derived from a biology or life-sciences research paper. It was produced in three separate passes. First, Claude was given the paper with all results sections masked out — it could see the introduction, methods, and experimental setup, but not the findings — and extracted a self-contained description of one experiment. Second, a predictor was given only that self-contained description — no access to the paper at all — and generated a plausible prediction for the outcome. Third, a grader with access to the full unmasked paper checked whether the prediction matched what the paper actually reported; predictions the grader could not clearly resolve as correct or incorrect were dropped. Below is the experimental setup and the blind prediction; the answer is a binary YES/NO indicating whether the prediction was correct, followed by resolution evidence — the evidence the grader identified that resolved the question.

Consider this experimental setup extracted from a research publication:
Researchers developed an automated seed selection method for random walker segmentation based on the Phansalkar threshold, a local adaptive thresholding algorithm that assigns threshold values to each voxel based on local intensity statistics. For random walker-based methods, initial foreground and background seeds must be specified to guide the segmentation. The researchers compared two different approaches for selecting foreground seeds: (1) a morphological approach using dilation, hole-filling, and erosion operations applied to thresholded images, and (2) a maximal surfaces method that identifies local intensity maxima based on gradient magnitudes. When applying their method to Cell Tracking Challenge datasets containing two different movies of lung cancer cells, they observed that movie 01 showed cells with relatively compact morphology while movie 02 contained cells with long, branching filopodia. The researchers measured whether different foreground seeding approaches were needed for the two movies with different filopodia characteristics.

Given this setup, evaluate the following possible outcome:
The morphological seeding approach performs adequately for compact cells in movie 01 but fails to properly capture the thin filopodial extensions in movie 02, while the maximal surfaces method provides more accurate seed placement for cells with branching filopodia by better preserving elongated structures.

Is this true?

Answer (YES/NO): NO